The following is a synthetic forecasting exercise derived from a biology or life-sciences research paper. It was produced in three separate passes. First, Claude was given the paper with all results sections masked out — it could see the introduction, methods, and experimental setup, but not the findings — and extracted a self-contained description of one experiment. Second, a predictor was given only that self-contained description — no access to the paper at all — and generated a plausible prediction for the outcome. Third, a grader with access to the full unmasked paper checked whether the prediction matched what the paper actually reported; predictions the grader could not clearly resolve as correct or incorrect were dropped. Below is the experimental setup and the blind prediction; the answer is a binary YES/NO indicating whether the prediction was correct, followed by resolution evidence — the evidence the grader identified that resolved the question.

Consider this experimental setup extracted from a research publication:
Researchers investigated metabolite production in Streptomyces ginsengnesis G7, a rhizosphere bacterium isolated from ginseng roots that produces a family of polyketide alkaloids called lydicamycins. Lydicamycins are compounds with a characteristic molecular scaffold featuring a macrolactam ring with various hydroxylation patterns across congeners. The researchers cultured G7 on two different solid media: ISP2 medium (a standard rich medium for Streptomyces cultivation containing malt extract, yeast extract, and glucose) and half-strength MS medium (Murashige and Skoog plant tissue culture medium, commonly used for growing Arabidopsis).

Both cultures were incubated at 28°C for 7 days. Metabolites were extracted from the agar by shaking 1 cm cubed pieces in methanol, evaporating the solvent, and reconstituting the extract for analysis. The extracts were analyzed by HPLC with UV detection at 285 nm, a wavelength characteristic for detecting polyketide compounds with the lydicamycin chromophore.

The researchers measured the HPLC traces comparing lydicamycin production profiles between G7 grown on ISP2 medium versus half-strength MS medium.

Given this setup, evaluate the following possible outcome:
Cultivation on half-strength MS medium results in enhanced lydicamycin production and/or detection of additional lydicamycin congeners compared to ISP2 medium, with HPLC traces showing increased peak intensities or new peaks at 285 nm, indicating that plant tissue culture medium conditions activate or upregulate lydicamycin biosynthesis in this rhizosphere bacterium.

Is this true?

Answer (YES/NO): NO